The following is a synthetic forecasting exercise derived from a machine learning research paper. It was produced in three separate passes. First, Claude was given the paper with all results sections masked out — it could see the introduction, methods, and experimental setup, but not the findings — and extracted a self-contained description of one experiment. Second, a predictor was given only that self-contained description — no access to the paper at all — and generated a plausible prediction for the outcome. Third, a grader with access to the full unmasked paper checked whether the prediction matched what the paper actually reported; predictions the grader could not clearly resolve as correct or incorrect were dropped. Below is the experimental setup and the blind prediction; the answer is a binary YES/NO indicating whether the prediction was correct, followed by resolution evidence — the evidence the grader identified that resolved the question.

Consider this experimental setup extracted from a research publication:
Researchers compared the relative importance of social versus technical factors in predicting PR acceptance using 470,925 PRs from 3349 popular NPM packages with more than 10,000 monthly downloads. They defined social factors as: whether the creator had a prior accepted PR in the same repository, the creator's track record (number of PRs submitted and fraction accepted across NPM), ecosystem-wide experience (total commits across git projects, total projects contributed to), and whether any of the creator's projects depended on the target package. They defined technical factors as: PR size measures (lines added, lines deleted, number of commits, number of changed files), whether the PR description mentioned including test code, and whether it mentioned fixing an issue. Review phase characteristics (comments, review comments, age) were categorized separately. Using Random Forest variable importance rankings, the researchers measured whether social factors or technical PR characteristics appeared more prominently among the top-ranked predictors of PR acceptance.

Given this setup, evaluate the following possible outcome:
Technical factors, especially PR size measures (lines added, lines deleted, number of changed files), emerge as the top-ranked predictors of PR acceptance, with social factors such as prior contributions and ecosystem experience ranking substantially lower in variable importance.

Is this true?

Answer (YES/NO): NO